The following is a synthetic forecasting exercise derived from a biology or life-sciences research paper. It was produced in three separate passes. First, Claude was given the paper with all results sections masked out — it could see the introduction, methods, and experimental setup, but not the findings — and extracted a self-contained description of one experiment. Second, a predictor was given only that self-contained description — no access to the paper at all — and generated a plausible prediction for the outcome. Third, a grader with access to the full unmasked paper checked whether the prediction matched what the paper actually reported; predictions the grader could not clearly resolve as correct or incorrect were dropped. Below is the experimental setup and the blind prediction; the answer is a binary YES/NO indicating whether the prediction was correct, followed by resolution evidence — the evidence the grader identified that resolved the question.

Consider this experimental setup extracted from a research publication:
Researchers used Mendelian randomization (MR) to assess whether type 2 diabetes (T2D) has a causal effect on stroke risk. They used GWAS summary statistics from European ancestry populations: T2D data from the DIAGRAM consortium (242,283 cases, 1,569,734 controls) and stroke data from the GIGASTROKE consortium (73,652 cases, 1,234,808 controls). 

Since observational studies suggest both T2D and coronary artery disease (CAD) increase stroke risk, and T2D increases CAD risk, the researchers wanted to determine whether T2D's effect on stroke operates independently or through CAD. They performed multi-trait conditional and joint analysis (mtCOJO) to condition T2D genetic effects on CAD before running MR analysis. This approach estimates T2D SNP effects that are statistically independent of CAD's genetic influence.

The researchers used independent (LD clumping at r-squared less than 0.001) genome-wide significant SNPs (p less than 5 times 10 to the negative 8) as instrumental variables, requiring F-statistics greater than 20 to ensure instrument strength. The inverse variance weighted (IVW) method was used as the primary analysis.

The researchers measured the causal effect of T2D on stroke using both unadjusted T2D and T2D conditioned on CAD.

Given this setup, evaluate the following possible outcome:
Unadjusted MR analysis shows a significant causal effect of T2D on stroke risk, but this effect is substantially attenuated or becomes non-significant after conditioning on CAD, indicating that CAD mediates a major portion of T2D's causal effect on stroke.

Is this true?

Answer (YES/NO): NO